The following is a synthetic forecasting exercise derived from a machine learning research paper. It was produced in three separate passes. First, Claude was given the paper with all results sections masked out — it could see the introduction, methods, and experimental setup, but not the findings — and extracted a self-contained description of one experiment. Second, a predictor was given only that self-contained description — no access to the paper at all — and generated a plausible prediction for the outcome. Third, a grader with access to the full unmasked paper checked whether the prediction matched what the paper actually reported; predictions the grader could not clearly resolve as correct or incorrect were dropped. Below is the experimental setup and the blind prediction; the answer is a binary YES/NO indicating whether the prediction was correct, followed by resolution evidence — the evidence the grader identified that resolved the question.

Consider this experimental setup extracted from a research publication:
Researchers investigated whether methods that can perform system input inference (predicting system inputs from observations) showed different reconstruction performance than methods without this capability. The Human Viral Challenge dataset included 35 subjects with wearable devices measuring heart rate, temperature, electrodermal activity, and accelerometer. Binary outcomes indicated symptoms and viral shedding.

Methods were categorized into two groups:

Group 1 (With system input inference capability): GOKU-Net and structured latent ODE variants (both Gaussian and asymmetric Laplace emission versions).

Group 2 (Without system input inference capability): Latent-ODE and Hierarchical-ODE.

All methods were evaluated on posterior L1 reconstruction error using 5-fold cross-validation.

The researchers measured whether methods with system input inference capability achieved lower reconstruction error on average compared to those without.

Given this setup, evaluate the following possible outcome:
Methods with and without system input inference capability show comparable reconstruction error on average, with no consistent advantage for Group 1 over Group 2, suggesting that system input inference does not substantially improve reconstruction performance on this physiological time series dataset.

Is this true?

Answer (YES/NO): NO